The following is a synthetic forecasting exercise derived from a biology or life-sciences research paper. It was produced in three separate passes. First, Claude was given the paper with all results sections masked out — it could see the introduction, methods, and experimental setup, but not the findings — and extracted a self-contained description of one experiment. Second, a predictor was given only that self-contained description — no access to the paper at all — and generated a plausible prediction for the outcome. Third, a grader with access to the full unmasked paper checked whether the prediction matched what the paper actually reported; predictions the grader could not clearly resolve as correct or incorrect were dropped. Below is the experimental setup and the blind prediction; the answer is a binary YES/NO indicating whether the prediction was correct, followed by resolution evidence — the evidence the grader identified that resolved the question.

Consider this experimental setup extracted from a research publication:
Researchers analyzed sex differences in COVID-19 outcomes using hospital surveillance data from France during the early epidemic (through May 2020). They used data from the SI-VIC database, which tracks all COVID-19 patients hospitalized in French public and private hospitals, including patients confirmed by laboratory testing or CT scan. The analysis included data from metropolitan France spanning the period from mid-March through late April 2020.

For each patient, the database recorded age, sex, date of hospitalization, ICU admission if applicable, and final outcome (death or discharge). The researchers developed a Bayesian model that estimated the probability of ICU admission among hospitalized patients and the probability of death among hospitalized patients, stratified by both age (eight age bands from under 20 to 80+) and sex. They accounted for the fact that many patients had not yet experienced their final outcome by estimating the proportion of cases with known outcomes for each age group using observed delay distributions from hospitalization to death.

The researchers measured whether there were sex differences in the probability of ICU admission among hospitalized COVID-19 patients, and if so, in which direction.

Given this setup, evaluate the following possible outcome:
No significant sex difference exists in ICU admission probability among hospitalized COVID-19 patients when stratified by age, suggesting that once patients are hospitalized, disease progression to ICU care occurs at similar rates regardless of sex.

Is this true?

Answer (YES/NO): NO